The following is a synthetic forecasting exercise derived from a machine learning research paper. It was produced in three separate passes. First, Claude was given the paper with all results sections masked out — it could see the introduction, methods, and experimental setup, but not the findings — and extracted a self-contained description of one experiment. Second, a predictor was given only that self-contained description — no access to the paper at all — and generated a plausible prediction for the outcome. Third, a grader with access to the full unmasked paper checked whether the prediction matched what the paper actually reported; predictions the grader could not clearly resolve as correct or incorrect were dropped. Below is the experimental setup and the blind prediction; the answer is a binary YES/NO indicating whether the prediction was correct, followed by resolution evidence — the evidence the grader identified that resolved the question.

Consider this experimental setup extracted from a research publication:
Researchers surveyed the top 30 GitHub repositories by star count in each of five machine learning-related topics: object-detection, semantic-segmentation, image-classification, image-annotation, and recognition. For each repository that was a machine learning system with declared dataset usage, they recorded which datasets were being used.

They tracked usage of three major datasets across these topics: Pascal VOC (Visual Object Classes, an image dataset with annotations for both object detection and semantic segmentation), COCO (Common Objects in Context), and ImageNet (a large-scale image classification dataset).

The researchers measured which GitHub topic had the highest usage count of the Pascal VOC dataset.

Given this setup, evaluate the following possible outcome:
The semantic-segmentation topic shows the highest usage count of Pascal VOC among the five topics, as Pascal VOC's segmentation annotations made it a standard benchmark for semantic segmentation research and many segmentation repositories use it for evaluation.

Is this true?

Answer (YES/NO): YES